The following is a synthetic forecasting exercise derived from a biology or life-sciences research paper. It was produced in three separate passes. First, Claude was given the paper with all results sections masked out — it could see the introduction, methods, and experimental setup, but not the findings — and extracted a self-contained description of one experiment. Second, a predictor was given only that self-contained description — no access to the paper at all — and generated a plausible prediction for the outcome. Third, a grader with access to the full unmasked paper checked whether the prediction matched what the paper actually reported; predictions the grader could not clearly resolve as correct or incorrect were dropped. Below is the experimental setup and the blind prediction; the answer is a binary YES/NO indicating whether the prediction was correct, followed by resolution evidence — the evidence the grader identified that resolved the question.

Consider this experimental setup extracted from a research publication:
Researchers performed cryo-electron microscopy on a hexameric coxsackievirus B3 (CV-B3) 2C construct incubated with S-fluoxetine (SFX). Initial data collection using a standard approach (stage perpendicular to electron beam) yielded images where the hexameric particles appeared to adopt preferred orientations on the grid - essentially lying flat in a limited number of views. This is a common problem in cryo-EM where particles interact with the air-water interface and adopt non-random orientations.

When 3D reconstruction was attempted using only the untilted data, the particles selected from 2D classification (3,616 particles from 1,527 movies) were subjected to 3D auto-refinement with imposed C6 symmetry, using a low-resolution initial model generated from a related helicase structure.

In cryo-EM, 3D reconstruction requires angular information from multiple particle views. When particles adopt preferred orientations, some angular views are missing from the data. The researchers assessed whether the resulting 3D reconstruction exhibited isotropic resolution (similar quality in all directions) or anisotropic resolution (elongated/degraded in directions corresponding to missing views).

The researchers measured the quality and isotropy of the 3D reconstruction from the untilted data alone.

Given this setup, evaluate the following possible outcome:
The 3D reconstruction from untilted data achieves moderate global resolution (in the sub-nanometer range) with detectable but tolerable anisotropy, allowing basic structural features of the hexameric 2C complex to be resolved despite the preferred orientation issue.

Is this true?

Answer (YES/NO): NO